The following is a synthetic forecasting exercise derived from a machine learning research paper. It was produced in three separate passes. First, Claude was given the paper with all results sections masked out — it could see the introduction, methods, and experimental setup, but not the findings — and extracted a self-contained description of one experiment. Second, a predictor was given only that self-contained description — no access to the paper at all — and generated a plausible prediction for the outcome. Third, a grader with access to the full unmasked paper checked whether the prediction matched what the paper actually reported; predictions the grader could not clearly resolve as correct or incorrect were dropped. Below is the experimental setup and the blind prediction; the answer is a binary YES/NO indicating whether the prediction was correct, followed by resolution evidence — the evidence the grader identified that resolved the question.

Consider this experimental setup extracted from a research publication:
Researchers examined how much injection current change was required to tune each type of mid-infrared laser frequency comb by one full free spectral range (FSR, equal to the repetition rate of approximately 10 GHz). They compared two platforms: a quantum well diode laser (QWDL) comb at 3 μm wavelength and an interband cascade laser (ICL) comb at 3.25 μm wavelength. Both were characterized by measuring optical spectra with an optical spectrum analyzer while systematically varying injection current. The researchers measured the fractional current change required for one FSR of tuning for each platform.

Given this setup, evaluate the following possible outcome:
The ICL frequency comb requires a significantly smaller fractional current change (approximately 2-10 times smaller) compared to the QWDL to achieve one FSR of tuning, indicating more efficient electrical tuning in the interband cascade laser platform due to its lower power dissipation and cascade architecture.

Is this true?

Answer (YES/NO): YES